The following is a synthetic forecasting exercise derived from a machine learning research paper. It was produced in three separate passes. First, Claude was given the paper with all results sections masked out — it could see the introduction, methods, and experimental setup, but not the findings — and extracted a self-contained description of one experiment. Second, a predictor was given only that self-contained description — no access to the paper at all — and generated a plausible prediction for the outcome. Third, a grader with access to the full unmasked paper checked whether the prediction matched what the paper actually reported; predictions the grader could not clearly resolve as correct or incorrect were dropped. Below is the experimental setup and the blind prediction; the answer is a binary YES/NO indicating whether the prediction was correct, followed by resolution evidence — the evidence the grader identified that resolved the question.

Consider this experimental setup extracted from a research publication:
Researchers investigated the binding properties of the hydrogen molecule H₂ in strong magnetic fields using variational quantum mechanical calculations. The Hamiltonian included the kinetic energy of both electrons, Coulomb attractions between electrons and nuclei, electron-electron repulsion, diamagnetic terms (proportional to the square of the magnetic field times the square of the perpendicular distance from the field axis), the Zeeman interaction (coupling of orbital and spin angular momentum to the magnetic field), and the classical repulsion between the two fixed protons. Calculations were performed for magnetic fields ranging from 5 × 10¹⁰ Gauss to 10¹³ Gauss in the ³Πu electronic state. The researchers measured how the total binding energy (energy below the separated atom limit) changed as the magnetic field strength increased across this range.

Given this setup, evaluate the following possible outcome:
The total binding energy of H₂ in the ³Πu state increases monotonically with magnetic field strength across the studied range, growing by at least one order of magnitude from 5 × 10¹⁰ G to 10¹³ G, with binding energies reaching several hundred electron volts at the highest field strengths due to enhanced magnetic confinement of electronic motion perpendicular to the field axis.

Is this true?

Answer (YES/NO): NO